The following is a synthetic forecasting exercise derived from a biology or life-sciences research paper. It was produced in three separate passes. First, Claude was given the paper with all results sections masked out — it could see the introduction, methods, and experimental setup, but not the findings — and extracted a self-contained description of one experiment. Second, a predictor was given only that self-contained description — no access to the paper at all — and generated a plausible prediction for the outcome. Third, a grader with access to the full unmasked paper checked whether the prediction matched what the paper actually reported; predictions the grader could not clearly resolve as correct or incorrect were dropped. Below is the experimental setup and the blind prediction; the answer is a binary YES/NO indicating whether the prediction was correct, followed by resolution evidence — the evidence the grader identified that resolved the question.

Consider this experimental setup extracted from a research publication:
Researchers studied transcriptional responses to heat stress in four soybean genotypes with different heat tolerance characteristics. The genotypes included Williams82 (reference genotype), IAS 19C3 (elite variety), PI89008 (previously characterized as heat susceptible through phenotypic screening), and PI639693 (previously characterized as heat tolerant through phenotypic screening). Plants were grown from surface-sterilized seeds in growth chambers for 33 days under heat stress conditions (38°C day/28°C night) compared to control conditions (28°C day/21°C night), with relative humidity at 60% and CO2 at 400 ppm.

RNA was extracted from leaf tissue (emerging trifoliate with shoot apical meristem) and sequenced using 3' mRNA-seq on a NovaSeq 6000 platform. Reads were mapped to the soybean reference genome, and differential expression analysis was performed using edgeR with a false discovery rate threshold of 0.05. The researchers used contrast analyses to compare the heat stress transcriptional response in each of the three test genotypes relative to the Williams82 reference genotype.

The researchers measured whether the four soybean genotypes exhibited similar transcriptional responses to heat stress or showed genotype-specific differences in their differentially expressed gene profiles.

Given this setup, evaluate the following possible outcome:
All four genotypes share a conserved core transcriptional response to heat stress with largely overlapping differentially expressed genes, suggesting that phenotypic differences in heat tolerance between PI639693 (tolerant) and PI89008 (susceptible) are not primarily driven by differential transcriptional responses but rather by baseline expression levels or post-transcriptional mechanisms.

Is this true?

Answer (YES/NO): NO